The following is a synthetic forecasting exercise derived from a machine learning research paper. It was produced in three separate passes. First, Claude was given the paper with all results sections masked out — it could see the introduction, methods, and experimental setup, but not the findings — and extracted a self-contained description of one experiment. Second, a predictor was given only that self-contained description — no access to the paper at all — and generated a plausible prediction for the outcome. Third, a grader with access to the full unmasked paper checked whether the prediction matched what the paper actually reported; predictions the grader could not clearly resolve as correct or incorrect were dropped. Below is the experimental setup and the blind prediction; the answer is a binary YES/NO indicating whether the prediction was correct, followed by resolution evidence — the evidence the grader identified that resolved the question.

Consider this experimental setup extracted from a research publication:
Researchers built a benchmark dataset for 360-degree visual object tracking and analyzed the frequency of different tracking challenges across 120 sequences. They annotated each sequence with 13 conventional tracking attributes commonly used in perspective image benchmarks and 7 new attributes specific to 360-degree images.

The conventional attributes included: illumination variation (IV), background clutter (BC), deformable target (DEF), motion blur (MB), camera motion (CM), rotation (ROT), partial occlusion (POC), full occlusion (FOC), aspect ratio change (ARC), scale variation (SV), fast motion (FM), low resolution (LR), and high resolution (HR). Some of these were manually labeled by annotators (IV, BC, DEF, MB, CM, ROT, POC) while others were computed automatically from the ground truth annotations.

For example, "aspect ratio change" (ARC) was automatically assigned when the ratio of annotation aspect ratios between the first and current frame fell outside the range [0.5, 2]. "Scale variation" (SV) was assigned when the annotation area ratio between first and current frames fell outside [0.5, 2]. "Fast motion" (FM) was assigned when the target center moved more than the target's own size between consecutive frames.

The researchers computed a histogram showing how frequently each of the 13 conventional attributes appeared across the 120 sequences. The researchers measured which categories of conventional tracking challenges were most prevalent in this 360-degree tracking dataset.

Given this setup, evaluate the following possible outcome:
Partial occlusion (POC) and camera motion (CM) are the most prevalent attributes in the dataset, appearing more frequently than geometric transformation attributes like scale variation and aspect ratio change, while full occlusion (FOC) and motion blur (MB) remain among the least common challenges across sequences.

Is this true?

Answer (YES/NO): NO